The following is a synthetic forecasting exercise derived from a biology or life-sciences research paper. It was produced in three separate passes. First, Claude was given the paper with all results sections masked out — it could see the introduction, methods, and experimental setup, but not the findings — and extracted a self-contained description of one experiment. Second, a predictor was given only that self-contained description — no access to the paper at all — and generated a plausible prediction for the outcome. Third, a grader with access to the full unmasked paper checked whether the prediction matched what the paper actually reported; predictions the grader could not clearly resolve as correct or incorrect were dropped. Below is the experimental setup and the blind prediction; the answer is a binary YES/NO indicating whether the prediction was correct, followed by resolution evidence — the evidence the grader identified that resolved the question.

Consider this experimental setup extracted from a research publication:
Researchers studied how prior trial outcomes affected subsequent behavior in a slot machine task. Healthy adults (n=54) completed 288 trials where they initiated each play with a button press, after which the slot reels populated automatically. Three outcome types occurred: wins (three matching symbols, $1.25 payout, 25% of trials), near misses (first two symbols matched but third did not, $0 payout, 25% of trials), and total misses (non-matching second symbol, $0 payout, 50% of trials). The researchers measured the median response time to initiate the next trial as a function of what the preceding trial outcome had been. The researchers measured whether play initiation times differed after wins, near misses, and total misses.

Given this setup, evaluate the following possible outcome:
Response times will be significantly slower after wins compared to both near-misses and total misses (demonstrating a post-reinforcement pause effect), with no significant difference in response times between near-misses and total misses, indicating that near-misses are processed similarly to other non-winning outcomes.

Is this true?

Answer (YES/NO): NO